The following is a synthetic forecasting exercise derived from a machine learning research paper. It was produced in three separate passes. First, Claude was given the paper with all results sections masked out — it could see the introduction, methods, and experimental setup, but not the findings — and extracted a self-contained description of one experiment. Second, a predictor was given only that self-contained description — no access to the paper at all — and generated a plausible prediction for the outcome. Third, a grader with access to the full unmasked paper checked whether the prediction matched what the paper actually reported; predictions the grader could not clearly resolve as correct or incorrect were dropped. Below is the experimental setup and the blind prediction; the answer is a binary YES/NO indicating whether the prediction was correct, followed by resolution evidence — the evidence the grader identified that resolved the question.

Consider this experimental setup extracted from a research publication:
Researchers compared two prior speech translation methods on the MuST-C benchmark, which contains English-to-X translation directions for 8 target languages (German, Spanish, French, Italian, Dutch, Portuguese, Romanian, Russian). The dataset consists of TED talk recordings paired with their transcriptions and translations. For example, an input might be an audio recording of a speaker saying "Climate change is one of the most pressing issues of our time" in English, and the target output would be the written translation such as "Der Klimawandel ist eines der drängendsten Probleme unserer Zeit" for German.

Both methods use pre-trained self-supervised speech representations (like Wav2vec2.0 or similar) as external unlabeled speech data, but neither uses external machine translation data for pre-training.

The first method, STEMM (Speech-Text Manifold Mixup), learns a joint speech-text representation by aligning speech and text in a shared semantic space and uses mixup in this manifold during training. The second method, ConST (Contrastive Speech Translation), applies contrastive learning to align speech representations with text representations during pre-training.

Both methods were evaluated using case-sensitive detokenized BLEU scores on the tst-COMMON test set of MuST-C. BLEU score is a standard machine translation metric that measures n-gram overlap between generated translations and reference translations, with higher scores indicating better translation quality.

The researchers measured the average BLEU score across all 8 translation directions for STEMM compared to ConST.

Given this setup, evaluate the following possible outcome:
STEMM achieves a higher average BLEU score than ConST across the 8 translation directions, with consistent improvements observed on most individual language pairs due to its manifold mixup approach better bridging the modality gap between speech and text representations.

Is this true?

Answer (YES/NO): NO